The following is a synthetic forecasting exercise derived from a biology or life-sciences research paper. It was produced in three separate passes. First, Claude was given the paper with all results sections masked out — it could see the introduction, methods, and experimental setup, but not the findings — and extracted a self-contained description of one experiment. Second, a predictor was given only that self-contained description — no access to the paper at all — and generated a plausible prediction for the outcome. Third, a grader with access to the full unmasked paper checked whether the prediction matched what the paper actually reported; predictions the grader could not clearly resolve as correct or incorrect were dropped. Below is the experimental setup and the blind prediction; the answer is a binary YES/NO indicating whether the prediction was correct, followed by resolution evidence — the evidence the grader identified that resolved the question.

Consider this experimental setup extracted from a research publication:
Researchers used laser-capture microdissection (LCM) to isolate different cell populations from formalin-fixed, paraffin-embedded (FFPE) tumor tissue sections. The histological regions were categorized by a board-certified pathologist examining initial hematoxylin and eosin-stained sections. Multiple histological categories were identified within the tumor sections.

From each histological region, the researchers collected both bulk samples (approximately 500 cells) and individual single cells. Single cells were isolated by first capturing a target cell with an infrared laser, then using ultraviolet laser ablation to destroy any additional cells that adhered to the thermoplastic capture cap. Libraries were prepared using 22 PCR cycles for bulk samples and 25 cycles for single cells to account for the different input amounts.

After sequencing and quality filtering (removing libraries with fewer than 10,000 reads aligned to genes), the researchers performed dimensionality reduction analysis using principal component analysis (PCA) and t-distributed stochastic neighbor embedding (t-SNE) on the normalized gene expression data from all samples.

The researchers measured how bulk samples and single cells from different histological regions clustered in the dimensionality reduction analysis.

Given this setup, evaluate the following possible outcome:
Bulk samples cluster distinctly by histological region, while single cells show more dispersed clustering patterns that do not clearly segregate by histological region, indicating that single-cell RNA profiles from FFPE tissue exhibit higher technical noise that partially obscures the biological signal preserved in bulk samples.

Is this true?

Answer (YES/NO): NO